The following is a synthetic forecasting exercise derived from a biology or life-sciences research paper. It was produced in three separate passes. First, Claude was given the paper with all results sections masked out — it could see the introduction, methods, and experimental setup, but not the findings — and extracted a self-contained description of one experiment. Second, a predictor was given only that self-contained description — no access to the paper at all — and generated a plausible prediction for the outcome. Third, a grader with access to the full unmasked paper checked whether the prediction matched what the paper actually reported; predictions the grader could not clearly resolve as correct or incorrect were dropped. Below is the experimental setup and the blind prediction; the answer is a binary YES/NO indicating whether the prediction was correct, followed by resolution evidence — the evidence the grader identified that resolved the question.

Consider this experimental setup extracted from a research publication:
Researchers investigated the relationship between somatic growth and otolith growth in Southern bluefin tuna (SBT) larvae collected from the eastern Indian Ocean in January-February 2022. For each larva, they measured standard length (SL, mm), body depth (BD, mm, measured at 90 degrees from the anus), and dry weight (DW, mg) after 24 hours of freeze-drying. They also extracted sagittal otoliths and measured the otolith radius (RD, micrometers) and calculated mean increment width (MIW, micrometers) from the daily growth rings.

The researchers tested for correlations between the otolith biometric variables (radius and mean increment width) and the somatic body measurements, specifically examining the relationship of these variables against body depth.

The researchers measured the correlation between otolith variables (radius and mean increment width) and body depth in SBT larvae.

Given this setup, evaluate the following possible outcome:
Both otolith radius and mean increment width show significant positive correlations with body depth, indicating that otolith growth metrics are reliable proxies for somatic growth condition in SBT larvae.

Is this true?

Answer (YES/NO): YES